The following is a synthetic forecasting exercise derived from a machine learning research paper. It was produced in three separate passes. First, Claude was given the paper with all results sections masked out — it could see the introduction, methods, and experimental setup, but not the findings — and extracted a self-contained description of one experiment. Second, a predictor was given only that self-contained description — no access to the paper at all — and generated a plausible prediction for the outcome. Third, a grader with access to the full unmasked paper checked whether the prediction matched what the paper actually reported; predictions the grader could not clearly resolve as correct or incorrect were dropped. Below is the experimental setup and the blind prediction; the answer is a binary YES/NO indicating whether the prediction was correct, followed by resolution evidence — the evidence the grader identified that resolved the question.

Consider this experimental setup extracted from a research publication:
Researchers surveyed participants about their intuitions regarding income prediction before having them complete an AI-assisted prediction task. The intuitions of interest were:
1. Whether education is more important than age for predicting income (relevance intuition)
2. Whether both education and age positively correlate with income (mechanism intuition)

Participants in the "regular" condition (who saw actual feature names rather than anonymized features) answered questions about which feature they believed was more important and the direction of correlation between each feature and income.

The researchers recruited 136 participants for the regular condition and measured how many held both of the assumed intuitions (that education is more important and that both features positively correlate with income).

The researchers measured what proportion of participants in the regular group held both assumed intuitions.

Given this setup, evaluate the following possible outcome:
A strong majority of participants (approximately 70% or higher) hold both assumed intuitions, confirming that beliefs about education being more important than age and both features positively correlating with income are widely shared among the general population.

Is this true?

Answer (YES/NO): NO